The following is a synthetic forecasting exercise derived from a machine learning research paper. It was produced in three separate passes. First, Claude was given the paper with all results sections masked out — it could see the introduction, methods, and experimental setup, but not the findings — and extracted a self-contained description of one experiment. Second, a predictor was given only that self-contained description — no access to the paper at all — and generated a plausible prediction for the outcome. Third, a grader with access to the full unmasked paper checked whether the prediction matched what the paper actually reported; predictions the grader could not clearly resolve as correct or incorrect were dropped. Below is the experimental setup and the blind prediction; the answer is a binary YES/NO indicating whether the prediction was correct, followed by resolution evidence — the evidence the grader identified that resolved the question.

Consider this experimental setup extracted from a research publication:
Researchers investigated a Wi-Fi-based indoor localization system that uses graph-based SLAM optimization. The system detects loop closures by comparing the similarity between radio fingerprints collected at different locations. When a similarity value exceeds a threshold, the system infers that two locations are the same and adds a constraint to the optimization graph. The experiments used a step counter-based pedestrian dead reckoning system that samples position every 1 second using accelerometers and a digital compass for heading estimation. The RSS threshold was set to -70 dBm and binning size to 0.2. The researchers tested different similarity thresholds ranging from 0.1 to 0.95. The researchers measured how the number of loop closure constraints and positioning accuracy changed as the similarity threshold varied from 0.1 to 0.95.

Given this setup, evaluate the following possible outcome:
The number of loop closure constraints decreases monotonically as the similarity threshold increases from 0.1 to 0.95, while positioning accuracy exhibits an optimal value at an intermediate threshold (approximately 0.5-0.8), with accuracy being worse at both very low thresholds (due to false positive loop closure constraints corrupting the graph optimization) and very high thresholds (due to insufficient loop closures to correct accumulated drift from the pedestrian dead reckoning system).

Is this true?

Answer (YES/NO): YES